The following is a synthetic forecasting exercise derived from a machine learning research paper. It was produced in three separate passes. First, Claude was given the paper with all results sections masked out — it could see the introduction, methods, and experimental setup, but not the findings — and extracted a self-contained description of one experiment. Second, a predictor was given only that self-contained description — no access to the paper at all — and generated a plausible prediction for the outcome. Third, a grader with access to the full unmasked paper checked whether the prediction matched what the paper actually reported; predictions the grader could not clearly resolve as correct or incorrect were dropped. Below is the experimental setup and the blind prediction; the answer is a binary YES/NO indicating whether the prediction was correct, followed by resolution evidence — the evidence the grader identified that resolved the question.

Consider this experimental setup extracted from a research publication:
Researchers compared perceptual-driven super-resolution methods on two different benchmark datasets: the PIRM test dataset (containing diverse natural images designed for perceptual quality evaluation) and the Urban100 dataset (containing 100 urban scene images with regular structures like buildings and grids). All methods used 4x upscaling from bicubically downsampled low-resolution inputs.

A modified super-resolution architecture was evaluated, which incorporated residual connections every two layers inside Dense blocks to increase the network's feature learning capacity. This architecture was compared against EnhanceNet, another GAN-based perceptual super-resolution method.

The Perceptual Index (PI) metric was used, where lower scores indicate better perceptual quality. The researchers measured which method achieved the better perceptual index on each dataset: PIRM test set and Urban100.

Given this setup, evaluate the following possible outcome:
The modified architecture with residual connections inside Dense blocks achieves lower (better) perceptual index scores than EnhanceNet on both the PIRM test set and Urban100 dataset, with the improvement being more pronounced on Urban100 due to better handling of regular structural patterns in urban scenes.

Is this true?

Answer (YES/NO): NO